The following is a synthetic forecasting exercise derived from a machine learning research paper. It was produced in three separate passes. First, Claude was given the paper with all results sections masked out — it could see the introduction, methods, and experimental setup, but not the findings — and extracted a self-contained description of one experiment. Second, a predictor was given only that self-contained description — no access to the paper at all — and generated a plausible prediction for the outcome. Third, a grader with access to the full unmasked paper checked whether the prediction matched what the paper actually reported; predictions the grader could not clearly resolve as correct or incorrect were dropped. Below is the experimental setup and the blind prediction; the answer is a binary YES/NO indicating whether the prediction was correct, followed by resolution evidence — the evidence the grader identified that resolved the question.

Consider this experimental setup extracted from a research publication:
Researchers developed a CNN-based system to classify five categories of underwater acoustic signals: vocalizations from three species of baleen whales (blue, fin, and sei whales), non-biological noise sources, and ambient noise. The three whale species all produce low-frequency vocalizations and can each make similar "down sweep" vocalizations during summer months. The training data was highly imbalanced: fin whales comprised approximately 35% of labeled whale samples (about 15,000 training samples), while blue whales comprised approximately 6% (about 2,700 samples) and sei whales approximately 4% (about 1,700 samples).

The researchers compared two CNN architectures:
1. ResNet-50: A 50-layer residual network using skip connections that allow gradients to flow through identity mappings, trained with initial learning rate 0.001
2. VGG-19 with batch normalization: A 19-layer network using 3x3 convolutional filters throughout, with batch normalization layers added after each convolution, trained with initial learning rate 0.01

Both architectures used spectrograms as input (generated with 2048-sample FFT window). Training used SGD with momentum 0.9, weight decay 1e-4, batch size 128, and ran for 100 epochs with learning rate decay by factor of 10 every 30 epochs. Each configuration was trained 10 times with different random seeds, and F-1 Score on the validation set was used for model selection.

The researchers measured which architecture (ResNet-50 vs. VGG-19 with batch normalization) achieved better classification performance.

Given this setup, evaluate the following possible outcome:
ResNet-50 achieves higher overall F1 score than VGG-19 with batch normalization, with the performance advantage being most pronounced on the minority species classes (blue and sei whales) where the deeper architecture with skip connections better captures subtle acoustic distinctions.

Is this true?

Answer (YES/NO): NO